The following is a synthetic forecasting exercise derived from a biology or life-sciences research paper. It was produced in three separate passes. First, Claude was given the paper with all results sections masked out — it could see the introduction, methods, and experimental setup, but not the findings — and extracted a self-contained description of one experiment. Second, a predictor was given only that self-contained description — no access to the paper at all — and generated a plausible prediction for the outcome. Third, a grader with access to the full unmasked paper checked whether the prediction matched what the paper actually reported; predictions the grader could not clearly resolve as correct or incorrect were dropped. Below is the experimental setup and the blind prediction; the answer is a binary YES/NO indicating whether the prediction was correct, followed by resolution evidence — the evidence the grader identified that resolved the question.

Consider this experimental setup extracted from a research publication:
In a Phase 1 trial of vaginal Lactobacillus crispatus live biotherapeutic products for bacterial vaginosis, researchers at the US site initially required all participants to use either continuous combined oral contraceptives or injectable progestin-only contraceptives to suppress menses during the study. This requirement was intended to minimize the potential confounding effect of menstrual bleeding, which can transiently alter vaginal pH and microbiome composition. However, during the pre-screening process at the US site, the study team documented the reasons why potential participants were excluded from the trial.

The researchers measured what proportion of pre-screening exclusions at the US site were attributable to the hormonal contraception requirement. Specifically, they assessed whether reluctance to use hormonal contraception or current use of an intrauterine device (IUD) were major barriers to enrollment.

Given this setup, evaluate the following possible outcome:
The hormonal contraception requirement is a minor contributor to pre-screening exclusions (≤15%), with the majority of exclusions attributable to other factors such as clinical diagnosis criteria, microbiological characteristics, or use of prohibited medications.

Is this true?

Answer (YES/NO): NO